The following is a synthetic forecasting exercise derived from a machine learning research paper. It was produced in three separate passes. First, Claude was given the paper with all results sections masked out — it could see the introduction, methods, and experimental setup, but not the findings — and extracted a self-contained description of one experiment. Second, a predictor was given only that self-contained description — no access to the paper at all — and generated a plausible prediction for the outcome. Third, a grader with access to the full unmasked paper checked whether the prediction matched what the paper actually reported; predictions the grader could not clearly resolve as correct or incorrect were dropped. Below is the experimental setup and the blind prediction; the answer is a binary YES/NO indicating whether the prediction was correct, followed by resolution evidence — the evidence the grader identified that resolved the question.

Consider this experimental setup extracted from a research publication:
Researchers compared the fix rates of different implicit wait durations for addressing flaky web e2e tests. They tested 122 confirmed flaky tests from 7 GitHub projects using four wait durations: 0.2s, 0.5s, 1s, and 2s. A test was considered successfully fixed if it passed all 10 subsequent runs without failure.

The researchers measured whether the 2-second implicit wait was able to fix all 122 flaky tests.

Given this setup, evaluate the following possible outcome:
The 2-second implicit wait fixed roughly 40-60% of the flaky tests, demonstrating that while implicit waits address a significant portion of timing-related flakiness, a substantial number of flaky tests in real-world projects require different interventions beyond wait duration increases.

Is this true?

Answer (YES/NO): NO